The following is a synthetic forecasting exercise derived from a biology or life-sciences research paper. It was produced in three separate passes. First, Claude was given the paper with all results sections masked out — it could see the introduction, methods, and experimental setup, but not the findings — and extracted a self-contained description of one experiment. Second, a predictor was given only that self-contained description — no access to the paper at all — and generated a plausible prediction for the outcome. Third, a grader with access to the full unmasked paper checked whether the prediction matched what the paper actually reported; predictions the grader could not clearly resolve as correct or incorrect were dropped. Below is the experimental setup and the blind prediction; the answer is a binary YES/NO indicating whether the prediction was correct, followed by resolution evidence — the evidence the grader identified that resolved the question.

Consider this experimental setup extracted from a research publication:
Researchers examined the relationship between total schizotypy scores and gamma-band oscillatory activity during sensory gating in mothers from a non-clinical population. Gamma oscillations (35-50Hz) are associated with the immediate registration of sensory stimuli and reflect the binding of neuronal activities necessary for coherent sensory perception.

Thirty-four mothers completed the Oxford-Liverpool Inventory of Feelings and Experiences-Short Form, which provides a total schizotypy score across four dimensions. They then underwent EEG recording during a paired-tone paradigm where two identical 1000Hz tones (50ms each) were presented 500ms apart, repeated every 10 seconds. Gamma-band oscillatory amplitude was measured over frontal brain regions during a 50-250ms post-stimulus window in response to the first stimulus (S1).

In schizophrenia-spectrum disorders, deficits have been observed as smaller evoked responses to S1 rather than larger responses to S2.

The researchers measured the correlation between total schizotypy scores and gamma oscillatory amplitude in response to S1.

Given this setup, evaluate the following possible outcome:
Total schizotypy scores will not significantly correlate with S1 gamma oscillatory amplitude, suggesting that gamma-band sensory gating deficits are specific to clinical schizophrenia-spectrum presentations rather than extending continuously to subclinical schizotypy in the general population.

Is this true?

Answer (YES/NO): YES